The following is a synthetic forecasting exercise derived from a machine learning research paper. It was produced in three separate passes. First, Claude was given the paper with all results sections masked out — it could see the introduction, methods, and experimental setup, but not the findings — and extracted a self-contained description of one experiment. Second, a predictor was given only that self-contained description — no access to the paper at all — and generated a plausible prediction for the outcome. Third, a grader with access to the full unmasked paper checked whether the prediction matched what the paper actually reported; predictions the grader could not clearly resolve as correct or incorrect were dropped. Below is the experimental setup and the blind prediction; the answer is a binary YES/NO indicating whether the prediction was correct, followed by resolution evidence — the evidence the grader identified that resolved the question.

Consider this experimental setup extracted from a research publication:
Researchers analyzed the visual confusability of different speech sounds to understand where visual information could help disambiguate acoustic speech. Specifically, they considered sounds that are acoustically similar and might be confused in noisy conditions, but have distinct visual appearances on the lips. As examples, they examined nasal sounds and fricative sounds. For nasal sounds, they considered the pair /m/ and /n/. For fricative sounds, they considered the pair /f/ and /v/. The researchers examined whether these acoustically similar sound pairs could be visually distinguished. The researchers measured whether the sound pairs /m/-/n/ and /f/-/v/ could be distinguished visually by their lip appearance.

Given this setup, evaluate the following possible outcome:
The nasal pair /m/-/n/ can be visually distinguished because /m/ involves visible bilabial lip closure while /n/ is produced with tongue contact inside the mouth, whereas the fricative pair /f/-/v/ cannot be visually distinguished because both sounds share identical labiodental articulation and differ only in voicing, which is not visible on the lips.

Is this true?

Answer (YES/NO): YES